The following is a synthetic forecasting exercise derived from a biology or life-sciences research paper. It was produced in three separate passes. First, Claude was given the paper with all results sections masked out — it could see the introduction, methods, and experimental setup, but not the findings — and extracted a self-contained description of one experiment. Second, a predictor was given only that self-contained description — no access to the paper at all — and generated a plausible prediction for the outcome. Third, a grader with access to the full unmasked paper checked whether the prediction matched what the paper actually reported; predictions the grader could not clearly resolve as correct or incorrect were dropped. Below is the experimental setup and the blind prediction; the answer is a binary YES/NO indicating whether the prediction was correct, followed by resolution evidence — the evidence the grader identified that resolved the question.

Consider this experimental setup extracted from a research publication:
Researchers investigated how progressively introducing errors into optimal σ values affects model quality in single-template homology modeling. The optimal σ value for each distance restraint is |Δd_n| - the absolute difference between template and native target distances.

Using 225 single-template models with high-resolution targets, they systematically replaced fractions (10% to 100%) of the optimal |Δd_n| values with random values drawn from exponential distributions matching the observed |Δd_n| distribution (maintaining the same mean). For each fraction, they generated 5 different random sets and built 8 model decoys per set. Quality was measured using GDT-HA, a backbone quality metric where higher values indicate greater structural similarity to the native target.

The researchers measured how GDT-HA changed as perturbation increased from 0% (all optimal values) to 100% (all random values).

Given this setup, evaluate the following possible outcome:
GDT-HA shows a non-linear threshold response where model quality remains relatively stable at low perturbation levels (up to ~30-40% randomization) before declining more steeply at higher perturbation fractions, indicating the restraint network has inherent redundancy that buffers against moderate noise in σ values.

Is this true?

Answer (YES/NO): NO